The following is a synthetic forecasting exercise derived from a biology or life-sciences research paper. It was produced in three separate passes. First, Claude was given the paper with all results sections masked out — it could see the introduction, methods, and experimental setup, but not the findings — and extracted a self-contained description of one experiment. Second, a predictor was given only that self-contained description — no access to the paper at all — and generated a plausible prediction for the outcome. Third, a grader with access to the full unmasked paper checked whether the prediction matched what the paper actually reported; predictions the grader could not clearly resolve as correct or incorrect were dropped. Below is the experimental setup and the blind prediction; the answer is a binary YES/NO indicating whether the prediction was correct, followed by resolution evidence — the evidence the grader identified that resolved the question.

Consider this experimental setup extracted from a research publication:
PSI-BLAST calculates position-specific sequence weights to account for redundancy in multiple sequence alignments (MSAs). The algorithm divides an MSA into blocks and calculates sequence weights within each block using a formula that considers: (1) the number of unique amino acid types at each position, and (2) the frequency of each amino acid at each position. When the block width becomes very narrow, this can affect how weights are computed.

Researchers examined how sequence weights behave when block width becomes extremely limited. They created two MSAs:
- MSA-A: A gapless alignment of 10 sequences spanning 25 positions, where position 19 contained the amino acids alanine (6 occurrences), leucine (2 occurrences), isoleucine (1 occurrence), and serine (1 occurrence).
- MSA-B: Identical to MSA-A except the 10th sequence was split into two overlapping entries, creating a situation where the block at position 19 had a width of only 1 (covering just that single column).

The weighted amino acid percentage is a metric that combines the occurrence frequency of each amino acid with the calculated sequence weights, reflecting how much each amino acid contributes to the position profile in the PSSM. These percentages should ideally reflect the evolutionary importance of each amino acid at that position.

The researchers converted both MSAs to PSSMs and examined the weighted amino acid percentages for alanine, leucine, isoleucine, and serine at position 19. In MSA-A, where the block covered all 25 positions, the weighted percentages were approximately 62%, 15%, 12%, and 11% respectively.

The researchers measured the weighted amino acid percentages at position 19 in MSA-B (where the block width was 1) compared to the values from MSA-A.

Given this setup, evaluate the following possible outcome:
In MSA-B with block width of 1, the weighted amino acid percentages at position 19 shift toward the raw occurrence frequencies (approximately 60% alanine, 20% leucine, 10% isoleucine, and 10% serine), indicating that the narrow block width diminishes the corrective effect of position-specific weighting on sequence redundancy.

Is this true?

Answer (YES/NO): NO